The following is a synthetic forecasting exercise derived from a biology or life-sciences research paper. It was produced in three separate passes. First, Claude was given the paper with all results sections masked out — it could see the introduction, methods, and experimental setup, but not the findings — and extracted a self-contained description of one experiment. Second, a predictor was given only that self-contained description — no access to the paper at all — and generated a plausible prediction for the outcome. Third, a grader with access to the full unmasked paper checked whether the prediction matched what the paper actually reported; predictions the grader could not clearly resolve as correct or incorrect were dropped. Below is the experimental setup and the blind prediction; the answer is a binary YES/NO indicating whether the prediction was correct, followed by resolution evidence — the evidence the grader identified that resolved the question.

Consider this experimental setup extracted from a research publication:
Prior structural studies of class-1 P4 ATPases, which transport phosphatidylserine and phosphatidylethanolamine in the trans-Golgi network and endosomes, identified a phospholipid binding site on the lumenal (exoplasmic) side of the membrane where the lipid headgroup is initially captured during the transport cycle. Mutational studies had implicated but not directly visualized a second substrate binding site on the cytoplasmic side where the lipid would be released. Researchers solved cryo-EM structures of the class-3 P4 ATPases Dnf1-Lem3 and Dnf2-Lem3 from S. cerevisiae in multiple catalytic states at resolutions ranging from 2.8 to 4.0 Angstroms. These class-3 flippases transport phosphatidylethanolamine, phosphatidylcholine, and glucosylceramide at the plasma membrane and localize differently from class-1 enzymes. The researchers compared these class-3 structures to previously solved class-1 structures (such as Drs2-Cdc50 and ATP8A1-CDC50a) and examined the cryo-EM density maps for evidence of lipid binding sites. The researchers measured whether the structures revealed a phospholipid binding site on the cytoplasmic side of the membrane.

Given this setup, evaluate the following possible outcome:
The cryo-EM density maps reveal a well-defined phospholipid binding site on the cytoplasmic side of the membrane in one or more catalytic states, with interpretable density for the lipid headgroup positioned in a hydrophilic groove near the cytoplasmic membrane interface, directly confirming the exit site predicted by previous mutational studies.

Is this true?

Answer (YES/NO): YES